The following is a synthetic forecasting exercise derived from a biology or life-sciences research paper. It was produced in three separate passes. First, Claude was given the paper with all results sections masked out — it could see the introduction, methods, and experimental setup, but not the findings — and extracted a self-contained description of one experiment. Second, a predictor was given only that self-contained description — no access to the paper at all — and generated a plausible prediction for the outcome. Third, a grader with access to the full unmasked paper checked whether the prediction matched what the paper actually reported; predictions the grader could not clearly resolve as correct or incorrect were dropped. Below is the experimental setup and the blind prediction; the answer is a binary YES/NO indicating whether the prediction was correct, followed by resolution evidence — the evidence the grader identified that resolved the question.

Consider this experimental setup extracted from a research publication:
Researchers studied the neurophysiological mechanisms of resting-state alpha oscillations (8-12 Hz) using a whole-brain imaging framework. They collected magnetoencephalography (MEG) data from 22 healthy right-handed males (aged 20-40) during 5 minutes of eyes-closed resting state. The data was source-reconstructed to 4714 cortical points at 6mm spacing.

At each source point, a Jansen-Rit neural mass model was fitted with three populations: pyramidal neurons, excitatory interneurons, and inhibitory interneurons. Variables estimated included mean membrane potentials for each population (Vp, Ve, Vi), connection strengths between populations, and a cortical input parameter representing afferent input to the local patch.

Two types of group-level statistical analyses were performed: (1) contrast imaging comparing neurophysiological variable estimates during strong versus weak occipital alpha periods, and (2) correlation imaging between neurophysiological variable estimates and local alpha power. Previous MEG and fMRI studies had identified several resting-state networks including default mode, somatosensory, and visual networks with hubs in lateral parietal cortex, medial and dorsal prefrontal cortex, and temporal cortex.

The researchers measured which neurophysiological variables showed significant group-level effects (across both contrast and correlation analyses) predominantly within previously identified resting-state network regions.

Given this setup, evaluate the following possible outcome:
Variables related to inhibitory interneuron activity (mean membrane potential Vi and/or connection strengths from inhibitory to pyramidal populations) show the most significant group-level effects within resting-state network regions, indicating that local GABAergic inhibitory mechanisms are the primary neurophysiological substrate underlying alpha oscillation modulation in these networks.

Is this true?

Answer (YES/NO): NO